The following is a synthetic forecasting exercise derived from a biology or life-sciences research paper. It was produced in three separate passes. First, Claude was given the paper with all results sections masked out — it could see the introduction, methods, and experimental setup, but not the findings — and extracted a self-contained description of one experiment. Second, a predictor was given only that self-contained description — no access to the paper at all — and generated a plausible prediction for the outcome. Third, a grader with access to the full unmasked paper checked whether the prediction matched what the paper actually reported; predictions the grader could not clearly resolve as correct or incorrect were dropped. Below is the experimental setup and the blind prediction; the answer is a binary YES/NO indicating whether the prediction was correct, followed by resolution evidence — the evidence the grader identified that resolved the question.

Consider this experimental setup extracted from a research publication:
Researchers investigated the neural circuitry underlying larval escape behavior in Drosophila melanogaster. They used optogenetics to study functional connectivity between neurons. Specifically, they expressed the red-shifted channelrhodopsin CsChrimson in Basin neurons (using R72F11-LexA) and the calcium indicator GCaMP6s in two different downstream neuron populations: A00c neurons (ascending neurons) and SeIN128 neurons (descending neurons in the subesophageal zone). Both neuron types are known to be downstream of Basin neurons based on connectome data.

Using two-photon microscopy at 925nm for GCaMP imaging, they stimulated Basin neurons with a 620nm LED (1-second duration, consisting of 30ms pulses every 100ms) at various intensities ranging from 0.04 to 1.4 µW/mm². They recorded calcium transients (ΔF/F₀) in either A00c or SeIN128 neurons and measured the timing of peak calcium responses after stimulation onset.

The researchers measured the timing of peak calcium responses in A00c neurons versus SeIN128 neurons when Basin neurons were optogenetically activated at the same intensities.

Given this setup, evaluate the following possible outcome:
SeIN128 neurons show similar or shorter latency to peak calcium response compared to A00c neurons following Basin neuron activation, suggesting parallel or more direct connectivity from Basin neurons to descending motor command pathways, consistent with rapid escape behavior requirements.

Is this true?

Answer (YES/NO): NO